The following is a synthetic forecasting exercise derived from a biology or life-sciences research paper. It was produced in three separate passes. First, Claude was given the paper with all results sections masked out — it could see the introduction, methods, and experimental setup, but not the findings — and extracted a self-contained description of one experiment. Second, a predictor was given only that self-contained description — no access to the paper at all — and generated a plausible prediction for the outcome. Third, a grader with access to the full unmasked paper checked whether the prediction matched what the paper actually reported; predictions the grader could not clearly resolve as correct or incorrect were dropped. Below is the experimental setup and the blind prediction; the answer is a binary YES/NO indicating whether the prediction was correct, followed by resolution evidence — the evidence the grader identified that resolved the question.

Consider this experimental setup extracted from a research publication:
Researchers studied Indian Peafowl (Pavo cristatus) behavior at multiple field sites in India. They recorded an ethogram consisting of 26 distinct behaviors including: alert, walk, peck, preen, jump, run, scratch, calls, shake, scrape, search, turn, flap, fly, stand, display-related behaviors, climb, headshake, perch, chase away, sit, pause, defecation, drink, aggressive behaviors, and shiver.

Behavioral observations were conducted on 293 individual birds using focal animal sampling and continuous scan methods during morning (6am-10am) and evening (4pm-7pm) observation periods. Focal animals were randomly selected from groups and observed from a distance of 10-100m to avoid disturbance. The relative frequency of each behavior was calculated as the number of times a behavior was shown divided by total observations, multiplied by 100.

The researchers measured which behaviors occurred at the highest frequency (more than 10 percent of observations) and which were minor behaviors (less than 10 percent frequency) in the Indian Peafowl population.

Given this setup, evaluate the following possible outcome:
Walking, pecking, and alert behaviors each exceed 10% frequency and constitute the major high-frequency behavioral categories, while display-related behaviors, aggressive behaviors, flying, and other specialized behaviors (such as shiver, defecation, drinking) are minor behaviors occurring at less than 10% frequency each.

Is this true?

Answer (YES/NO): YES